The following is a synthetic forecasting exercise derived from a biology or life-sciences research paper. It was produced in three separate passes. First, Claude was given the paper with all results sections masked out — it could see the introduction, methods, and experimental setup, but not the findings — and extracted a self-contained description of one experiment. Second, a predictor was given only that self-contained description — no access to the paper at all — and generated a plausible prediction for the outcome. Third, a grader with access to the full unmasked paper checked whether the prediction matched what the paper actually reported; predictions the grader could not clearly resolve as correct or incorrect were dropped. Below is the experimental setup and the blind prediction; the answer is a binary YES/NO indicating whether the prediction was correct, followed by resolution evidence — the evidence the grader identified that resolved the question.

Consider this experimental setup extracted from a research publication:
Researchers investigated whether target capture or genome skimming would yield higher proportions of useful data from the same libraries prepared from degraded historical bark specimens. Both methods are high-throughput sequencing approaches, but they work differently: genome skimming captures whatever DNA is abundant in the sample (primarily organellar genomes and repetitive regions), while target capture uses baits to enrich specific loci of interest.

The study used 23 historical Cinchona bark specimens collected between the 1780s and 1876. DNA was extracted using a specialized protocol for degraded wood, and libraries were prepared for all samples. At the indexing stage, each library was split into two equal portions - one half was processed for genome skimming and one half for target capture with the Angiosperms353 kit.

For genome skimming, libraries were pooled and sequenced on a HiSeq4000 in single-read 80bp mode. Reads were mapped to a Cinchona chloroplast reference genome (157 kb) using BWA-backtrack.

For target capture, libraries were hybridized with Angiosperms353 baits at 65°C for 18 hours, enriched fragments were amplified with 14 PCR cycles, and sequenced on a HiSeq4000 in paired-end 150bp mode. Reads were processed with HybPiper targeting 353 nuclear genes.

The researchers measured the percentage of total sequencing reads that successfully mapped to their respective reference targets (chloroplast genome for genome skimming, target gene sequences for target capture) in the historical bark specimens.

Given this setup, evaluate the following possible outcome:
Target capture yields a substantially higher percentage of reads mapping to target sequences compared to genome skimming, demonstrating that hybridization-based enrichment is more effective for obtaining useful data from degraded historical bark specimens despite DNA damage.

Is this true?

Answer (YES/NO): YES